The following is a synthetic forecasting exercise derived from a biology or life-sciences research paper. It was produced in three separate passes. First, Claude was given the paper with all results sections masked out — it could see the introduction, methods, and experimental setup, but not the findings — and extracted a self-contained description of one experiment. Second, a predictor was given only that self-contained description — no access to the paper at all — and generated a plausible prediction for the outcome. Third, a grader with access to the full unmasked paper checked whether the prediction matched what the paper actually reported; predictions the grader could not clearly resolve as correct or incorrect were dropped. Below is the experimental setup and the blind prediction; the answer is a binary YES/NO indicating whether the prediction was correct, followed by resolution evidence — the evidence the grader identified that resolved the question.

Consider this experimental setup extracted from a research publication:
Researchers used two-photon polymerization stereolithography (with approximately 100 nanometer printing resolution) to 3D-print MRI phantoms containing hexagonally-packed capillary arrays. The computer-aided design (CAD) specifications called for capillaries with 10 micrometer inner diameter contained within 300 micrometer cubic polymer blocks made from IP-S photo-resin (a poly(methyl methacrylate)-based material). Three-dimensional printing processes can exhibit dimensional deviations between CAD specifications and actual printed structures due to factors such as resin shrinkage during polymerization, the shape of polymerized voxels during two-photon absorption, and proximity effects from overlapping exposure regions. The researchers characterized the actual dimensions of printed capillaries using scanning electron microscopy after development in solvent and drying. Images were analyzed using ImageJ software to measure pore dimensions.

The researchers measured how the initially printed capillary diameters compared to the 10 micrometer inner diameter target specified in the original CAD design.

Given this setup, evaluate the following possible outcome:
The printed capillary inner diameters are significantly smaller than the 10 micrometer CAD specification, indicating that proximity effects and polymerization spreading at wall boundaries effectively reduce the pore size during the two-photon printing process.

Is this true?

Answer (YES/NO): NO